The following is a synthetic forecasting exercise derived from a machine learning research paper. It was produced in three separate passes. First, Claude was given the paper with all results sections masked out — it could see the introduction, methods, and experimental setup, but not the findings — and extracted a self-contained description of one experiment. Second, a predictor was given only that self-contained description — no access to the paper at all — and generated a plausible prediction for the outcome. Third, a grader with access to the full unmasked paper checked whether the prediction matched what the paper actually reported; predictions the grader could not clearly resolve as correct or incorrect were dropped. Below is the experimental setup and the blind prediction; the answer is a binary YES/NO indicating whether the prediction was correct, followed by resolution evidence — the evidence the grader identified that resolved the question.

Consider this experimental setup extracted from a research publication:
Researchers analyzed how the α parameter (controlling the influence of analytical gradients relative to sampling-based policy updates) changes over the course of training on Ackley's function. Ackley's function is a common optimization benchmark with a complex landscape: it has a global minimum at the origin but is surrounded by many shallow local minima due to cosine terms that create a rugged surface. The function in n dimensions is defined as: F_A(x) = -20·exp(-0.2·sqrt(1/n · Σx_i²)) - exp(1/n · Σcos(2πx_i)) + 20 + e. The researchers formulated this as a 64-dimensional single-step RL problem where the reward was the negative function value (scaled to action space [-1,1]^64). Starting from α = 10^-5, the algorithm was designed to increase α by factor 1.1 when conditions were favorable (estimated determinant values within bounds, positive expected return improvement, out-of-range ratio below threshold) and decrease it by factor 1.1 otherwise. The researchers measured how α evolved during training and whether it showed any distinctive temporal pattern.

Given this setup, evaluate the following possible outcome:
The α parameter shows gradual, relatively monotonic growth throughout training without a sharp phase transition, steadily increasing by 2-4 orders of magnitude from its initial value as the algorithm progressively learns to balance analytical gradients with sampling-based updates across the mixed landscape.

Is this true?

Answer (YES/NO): NO